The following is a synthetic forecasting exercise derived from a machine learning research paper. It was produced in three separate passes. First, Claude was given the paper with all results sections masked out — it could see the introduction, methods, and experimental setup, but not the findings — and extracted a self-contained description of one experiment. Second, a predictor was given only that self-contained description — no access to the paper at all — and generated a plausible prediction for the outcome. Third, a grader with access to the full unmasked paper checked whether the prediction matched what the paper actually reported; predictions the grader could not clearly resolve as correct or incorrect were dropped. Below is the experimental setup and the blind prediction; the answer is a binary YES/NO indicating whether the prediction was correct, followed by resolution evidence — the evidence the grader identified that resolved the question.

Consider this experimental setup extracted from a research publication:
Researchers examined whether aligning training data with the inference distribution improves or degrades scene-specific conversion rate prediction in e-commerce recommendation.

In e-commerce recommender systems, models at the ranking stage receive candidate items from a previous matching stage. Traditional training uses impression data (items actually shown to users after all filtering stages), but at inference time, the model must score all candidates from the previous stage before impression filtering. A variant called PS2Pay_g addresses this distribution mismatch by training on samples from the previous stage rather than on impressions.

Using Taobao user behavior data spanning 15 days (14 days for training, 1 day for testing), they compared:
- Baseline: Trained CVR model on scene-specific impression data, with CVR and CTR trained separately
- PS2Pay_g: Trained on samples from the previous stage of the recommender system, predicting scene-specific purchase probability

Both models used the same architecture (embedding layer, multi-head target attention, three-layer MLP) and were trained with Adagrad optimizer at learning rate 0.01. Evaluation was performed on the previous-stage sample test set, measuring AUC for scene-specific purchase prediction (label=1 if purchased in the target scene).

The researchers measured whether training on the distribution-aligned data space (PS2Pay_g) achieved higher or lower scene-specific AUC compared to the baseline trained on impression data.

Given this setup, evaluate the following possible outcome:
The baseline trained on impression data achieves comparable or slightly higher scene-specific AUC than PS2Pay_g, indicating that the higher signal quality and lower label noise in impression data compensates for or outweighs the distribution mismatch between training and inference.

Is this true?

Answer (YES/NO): NO